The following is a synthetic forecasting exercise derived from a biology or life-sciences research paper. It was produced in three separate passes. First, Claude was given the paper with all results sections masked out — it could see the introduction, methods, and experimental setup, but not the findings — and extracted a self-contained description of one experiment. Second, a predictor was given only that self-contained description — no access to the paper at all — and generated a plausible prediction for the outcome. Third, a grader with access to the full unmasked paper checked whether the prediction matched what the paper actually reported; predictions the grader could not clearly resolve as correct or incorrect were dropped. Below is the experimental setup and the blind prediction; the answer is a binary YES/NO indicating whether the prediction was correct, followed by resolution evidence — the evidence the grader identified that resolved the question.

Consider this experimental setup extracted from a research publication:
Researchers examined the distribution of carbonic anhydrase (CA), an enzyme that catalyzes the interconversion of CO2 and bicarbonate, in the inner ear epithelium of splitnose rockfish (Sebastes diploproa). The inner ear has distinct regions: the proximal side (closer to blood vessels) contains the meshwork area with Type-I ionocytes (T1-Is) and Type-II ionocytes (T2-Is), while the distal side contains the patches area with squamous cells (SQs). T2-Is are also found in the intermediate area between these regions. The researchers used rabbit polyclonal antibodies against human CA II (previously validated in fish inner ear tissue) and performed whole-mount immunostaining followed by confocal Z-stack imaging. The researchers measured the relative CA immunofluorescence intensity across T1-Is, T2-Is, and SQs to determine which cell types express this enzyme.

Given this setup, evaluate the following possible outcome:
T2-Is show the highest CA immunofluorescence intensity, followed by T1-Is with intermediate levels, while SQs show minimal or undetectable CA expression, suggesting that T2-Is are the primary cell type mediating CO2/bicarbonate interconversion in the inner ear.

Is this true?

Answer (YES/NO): NO